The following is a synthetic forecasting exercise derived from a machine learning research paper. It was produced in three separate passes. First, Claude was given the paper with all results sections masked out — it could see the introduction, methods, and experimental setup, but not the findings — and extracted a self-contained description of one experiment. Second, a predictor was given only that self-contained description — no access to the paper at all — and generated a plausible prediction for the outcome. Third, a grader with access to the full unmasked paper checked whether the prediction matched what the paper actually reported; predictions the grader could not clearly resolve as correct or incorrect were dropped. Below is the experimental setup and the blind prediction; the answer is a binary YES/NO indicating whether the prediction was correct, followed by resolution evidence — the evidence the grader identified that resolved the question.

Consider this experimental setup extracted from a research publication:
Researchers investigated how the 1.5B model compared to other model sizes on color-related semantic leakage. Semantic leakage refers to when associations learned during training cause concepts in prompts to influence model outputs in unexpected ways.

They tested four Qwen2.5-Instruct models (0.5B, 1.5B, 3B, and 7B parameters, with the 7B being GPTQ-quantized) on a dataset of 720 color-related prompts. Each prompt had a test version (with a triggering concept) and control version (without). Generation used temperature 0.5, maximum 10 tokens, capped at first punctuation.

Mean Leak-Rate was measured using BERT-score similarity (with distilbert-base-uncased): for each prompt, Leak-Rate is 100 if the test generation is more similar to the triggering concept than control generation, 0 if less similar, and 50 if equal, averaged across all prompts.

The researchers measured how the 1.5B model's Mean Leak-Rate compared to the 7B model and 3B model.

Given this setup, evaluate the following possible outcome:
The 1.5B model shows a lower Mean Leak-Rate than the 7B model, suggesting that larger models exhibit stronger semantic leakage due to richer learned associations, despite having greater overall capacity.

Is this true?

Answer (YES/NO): YES